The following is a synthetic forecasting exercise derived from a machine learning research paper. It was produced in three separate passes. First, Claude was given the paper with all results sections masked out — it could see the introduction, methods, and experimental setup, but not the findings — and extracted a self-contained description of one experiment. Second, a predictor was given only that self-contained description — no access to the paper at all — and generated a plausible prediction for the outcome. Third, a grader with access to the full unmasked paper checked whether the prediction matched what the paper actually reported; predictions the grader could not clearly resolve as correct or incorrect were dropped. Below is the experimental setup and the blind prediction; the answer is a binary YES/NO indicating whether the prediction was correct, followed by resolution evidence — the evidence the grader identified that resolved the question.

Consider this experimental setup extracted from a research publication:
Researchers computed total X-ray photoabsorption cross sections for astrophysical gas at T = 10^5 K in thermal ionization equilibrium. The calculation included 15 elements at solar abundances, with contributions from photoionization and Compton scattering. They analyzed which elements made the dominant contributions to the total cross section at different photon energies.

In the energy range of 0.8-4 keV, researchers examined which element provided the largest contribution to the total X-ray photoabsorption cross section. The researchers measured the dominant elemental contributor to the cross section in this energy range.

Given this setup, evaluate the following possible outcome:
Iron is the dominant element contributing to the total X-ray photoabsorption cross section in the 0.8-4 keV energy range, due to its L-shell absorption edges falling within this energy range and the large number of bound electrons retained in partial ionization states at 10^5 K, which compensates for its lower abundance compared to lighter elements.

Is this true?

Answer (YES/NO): NO